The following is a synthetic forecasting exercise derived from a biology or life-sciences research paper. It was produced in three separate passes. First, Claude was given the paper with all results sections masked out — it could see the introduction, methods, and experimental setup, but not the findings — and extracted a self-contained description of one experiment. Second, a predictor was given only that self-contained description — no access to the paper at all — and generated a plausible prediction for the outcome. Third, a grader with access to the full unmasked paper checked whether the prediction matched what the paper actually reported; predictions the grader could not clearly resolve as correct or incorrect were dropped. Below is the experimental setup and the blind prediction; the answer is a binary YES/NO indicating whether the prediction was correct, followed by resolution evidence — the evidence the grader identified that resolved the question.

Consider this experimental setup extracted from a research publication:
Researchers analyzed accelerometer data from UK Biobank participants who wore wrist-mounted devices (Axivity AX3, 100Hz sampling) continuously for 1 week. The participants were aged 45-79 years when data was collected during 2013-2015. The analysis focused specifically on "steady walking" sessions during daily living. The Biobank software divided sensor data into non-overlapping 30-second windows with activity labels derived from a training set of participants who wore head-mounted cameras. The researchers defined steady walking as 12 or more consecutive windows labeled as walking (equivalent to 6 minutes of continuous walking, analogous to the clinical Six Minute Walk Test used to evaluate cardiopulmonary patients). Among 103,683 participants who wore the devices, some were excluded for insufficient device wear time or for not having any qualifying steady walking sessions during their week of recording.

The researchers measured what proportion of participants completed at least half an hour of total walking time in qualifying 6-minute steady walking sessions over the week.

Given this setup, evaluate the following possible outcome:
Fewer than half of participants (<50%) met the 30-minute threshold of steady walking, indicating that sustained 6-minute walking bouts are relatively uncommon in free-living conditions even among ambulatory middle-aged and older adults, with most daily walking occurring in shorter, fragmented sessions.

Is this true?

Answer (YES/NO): YES